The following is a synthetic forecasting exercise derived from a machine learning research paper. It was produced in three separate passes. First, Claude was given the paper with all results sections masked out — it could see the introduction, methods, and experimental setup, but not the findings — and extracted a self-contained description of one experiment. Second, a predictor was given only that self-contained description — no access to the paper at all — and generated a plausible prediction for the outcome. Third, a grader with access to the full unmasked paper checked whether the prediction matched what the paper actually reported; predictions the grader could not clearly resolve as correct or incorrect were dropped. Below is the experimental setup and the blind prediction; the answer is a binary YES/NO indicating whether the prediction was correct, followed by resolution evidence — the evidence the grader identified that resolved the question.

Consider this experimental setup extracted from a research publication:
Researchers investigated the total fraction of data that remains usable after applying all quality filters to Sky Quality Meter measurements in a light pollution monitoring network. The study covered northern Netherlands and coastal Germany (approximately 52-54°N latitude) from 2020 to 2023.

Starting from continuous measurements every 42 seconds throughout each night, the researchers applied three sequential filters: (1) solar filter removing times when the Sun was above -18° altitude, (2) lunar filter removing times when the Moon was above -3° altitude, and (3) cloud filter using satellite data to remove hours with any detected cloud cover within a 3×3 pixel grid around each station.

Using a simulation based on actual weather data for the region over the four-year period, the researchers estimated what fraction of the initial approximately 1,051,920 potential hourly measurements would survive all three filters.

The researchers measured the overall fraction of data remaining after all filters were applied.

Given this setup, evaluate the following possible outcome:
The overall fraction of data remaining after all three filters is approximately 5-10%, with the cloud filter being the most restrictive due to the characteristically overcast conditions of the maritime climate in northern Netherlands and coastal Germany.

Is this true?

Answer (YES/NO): NO